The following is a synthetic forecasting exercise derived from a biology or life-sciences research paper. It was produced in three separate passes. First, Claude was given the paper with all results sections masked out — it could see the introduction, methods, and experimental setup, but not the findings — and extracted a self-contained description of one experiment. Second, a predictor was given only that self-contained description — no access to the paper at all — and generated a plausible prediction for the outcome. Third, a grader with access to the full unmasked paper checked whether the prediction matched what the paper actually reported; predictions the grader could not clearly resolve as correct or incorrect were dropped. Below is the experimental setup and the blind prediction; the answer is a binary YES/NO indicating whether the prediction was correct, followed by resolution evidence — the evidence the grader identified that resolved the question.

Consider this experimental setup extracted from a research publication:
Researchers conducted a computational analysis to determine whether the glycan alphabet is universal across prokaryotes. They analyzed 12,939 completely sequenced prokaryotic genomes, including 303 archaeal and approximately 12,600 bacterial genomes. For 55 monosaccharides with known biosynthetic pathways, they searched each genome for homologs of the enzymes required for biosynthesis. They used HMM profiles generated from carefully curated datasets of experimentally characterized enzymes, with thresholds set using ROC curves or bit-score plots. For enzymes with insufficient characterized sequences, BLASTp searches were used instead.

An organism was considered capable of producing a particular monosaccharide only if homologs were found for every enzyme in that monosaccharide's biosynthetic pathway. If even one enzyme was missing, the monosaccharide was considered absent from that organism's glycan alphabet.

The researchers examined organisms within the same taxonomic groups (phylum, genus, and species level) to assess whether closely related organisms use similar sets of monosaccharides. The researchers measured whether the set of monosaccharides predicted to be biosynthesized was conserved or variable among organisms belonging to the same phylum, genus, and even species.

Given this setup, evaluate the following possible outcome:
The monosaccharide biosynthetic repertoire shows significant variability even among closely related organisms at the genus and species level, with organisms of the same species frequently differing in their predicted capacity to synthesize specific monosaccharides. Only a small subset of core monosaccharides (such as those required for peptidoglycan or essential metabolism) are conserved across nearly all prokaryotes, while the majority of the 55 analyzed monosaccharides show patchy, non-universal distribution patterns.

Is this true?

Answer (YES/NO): NO